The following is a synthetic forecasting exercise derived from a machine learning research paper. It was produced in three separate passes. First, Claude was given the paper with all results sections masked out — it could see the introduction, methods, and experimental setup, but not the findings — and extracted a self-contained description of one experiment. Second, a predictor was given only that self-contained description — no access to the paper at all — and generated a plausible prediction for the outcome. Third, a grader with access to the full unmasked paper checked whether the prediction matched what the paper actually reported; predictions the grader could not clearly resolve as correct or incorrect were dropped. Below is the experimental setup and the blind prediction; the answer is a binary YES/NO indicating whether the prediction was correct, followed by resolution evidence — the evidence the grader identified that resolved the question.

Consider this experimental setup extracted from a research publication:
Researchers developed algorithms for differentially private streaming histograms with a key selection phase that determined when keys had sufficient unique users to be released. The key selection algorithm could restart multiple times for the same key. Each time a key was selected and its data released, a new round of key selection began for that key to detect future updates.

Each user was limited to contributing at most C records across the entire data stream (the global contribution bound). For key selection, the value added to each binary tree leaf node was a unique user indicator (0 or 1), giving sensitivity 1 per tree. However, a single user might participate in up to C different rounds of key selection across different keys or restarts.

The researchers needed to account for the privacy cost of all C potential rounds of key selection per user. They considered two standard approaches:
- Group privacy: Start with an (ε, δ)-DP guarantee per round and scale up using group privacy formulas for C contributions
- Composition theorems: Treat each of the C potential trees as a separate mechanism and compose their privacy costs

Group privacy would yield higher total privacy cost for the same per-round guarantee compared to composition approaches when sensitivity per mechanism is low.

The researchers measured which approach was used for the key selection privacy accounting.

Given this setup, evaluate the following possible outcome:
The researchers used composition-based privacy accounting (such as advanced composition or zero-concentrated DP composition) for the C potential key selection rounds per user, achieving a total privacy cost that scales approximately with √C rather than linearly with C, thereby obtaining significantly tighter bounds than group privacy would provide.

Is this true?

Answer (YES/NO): YES